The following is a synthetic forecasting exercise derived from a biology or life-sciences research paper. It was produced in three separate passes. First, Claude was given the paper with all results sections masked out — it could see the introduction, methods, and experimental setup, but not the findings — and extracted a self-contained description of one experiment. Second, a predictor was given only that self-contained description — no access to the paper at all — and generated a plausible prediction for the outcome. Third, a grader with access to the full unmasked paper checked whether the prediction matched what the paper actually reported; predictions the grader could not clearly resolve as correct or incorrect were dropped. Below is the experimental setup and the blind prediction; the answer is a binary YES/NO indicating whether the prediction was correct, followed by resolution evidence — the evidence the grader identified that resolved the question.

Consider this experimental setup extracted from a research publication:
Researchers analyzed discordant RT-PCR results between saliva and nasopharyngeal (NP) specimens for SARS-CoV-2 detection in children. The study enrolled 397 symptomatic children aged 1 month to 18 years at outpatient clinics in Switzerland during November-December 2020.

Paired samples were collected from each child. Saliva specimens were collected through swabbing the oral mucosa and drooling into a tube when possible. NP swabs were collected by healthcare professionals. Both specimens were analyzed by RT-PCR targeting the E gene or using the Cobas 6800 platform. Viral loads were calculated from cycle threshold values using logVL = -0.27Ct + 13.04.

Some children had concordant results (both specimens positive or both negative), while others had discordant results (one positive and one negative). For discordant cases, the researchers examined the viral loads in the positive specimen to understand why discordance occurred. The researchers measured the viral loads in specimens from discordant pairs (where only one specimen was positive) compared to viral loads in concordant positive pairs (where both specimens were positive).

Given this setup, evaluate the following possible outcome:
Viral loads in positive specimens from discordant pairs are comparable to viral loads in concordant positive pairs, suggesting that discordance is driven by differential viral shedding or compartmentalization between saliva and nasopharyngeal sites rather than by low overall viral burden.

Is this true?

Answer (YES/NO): NO